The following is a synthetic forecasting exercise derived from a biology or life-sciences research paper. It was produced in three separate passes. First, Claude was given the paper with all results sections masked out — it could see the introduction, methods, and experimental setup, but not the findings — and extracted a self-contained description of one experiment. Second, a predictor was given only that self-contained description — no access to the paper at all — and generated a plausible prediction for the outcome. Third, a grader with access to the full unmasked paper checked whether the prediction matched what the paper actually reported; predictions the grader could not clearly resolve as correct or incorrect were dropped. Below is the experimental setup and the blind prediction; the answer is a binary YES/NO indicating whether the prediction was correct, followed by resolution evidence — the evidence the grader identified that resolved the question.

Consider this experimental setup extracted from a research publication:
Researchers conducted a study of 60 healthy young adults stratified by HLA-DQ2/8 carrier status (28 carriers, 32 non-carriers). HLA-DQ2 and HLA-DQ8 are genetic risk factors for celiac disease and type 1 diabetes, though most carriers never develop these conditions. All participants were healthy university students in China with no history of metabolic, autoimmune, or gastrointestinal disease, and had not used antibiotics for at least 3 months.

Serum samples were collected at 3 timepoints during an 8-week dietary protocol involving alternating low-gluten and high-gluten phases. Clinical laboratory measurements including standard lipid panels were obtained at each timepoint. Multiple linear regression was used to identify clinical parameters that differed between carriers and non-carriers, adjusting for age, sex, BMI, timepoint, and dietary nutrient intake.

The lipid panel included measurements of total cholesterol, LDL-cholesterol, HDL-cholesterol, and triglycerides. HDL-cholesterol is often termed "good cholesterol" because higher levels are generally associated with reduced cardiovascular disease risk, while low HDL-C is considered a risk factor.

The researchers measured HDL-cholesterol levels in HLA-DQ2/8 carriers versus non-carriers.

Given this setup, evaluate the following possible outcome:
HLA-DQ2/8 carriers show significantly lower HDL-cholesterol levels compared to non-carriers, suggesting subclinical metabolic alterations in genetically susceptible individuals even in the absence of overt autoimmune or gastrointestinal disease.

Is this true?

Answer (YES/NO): YES